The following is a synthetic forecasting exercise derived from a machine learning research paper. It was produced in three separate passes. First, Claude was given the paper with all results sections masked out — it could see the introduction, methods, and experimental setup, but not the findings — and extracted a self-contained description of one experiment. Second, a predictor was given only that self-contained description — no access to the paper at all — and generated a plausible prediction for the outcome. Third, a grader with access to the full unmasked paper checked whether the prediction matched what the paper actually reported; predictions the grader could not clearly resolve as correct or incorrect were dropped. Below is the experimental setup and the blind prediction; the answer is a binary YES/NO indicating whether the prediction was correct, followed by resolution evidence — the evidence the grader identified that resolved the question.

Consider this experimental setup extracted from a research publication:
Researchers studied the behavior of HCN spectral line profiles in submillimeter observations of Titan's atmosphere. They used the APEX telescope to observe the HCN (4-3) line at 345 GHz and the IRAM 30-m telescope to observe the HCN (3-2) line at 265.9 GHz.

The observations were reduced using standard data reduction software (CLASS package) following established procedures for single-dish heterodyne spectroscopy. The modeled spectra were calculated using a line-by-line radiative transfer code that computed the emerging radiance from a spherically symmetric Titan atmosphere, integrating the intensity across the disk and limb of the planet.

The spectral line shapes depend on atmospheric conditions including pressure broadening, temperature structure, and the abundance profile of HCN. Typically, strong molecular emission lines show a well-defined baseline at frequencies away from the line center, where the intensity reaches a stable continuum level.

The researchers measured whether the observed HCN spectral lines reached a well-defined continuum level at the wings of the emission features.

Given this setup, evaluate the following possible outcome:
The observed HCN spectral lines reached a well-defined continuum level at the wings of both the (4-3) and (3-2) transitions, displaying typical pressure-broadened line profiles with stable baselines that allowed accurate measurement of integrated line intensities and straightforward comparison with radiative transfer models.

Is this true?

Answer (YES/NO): NO